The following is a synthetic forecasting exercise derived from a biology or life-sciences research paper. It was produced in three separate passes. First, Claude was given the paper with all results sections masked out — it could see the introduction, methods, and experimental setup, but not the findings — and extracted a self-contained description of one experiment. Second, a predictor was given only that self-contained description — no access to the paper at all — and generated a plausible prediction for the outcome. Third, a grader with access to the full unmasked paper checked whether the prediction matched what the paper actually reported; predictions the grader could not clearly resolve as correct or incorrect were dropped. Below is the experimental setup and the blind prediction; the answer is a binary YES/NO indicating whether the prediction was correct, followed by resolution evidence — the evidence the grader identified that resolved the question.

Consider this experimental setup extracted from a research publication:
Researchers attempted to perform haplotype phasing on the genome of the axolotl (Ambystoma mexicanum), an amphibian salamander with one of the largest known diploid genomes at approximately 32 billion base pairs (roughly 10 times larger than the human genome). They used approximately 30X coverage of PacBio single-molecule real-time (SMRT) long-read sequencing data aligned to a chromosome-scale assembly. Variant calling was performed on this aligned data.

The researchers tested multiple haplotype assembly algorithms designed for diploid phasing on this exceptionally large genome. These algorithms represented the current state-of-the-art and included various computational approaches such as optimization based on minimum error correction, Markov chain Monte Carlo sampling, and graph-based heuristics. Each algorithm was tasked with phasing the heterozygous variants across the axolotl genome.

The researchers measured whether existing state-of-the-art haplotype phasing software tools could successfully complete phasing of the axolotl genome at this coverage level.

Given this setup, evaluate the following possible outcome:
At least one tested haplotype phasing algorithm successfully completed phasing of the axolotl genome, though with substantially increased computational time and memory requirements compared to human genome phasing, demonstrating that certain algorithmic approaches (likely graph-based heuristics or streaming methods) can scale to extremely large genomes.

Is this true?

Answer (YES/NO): YES